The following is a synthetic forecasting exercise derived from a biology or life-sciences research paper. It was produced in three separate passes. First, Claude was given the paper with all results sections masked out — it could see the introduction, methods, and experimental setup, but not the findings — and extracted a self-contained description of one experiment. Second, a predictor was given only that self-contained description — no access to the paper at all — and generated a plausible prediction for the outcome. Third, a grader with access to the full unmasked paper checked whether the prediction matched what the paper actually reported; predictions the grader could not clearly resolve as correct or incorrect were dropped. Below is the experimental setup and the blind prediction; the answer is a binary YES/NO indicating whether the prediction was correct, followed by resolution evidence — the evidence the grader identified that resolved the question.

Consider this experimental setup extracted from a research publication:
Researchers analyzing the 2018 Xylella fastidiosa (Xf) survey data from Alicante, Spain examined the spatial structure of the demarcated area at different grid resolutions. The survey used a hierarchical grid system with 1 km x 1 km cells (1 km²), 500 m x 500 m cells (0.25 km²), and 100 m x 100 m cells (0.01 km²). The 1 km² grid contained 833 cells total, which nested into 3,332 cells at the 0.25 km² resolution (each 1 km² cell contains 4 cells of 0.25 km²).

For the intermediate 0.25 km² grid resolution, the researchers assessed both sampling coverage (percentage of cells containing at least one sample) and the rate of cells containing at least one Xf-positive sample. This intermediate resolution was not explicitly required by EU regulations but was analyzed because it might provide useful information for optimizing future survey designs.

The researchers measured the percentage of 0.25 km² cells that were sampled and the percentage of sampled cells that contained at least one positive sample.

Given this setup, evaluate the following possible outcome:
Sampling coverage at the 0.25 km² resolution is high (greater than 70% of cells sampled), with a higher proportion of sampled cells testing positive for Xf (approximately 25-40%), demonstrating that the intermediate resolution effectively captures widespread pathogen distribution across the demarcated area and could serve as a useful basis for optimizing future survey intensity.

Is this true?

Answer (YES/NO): NO